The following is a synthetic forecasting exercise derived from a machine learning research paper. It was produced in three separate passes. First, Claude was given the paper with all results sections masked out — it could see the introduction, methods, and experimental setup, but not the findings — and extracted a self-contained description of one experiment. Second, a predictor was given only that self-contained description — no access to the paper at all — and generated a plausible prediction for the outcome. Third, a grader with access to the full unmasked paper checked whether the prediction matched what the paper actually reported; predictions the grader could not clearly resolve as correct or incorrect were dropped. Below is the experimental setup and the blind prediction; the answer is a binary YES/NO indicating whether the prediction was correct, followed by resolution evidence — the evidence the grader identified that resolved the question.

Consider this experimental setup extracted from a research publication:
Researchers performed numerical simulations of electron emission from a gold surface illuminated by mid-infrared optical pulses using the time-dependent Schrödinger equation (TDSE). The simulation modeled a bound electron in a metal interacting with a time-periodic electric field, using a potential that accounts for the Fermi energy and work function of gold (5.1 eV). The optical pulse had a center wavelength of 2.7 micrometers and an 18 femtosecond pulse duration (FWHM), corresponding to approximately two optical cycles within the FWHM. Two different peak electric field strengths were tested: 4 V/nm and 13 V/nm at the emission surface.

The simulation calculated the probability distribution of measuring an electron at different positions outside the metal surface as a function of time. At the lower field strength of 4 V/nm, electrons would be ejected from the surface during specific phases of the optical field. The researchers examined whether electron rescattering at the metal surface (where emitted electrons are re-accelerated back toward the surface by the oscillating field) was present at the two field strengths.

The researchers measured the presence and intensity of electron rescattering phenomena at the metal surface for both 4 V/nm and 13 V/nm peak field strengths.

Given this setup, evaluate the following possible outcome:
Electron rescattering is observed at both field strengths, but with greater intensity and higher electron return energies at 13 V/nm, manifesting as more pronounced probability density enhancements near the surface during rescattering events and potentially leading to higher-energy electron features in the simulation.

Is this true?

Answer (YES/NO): NO